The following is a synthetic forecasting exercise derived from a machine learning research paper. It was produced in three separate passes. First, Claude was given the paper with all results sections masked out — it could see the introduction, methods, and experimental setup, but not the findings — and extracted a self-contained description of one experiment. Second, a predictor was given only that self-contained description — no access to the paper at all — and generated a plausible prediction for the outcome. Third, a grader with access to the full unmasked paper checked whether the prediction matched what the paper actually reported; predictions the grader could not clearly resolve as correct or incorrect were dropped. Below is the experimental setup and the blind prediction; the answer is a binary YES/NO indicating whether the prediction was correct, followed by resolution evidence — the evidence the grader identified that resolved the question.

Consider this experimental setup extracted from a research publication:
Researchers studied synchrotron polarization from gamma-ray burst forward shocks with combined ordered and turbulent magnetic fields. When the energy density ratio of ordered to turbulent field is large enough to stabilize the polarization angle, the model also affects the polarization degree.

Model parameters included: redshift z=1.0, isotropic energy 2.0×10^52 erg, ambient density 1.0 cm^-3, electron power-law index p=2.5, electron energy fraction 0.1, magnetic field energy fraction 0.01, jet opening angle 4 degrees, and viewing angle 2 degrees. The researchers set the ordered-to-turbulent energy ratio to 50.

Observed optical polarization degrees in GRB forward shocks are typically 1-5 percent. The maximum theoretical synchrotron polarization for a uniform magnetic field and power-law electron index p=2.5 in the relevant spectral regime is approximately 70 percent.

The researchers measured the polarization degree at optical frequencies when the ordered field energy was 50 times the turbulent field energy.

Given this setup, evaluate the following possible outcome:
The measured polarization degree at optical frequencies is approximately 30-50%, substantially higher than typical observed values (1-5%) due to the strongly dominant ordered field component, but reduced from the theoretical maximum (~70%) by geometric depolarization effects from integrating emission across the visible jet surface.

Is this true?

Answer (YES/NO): NO